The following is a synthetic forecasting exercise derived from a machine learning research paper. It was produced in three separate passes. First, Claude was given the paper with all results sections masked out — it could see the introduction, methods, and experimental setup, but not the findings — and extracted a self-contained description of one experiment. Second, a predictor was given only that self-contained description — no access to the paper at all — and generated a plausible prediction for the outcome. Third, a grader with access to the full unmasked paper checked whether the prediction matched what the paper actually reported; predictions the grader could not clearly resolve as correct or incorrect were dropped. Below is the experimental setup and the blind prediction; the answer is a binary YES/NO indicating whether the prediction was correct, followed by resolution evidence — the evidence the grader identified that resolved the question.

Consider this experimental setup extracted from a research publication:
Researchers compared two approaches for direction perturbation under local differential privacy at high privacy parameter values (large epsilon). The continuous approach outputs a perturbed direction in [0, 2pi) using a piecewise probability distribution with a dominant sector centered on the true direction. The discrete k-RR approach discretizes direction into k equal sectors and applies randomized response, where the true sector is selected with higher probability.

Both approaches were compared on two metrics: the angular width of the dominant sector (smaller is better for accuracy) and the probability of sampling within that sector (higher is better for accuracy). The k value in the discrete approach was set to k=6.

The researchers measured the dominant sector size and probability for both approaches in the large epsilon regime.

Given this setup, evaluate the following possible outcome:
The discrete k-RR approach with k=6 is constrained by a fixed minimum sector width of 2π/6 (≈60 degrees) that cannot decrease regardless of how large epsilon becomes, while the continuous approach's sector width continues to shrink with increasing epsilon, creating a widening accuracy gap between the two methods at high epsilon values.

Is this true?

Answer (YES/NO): YES